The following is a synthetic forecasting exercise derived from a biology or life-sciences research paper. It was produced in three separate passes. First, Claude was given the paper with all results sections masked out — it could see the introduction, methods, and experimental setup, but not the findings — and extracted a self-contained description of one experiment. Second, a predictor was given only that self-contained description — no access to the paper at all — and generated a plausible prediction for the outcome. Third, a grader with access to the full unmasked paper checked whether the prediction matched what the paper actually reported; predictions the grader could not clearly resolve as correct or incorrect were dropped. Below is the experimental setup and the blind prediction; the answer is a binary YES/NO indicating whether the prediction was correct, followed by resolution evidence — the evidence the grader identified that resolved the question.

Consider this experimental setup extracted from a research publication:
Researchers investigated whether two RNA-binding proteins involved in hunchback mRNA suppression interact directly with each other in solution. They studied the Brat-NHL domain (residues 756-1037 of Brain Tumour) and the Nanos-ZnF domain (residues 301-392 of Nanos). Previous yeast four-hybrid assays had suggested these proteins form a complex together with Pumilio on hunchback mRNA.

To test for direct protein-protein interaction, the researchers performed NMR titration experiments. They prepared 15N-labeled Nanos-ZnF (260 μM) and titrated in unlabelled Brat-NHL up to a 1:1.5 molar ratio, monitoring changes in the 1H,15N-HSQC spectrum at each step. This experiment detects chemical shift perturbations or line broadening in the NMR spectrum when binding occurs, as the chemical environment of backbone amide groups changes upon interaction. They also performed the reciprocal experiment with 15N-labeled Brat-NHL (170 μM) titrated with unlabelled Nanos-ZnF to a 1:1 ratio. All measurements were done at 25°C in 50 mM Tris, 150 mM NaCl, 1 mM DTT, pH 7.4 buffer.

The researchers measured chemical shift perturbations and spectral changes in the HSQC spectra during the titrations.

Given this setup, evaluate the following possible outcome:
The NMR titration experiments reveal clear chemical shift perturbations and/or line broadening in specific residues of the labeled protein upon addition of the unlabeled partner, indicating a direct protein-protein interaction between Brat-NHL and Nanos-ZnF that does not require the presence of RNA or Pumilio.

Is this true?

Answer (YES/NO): NO